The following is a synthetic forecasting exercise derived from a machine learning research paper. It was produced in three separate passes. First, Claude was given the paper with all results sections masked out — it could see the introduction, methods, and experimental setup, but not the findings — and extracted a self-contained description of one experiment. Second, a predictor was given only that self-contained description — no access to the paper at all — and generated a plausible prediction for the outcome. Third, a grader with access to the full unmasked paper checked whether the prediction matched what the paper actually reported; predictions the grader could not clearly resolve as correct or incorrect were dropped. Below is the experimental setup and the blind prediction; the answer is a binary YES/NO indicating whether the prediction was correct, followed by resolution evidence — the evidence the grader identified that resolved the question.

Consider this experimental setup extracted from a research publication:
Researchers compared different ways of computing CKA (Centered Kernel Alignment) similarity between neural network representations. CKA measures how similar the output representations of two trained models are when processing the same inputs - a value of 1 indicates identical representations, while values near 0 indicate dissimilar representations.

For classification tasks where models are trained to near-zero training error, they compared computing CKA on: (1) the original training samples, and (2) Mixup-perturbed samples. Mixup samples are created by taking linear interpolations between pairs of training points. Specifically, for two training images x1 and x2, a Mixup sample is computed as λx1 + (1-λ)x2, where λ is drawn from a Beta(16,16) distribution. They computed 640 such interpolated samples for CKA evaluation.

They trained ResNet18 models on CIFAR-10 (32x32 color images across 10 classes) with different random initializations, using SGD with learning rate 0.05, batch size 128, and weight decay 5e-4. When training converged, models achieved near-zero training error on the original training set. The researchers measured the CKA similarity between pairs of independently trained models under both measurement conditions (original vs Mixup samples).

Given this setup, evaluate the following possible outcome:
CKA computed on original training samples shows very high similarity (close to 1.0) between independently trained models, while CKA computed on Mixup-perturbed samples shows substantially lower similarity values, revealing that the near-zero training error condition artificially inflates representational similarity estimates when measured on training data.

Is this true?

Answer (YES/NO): YES